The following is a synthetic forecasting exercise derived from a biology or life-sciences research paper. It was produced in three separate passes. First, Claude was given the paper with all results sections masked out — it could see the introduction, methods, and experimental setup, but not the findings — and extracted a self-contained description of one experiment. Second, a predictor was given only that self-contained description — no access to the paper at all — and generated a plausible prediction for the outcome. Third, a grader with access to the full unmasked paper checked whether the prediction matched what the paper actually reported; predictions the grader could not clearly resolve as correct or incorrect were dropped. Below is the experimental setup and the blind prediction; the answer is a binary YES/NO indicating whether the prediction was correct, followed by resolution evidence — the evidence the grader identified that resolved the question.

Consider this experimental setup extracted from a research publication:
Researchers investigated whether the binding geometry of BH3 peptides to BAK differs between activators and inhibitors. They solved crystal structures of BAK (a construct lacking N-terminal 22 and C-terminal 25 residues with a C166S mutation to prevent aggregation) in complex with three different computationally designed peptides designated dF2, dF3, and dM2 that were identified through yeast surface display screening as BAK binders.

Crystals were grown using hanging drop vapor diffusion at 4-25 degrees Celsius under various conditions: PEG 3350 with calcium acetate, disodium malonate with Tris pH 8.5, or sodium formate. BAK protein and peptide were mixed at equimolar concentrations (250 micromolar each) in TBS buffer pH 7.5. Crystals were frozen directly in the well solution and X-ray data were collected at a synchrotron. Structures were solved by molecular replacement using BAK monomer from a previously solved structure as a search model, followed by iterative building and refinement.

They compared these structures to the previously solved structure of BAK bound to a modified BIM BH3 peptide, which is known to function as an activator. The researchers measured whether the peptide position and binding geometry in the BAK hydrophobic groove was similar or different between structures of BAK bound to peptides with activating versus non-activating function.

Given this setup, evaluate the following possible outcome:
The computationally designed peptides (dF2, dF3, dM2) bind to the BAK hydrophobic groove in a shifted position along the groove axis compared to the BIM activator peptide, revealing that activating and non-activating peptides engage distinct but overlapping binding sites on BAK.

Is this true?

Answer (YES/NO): NO